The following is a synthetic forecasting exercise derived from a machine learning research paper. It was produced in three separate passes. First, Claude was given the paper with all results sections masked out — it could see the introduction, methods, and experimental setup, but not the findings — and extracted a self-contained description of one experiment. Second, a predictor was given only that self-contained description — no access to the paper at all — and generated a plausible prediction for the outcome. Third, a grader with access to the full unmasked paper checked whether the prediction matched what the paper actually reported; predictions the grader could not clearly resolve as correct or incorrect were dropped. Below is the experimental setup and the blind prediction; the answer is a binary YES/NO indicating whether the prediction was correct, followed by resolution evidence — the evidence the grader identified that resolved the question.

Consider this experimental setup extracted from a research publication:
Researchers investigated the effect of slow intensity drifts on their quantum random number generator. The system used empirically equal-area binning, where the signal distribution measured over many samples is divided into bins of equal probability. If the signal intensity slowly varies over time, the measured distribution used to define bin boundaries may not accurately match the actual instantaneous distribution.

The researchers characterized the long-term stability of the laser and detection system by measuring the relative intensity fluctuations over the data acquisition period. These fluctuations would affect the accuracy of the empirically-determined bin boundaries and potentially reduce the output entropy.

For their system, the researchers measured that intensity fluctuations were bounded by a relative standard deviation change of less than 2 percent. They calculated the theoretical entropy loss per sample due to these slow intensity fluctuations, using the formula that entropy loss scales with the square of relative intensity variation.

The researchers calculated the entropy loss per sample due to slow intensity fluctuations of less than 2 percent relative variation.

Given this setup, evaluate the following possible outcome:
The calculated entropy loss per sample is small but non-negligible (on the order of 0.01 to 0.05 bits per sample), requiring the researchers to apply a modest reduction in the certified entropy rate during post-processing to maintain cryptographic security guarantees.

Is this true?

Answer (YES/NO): NO